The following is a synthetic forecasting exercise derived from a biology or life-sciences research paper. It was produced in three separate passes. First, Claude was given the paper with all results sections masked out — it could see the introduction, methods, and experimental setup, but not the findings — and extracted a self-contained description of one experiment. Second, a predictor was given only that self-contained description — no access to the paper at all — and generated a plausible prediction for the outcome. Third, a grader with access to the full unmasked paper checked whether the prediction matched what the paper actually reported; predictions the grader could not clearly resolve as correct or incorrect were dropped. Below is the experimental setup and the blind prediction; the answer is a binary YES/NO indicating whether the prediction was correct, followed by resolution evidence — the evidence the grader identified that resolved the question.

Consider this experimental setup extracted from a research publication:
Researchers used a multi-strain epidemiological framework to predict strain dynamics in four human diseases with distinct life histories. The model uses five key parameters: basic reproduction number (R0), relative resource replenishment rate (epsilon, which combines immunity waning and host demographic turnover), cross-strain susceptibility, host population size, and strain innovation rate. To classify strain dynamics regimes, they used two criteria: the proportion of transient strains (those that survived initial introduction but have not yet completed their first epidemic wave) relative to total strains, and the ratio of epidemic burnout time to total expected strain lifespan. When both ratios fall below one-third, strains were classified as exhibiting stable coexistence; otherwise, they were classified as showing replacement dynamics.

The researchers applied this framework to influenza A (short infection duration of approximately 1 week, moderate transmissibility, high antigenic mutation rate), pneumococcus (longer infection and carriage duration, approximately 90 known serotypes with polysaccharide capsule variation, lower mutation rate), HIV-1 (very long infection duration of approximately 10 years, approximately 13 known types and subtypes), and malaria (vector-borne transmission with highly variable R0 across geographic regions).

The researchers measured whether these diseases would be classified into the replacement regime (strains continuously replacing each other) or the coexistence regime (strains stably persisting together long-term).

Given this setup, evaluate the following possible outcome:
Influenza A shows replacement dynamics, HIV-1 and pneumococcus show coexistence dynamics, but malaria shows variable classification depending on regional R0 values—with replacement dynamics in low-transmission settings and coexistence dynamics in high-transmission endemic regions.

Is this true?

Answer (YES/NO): NO